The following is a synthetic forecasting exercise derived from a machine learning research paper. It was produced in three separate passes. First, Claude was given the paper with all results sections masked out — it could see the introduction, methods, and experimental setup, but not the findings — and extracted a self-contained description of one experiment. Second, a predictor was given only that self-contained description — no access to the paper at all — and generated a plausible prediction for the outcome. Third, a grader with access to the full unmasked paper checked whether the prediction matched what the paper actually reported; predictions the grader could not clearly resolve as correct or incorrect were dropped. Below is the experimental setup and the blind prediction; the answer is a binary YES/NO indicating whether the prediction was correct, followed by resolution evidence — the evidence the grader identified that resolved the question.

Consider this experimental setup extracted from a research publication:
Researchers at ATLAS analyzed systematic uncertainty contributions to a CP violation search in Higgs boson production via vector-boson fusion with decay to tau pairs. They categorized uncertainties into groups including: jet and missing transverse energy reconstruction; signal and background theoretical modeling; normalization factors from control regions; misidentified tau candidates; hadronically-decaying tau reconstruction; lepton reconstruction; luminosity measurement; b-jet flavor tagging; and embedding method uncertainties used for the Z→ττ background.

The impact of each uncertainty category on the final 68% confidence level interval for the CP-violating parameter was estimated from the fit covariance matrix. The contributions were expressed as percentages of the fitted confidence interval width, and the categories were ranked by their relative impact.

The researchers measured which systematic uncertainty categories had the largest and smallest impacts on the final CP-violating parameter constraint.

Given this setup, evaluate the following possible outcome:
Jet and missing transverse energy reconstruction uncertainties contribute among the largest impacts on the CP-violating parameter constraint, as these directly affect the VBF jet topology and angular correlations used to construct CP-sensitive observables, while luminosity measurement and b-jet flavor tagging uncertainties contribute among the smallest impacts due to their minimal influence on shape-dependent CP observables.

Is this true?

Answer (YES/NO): YES